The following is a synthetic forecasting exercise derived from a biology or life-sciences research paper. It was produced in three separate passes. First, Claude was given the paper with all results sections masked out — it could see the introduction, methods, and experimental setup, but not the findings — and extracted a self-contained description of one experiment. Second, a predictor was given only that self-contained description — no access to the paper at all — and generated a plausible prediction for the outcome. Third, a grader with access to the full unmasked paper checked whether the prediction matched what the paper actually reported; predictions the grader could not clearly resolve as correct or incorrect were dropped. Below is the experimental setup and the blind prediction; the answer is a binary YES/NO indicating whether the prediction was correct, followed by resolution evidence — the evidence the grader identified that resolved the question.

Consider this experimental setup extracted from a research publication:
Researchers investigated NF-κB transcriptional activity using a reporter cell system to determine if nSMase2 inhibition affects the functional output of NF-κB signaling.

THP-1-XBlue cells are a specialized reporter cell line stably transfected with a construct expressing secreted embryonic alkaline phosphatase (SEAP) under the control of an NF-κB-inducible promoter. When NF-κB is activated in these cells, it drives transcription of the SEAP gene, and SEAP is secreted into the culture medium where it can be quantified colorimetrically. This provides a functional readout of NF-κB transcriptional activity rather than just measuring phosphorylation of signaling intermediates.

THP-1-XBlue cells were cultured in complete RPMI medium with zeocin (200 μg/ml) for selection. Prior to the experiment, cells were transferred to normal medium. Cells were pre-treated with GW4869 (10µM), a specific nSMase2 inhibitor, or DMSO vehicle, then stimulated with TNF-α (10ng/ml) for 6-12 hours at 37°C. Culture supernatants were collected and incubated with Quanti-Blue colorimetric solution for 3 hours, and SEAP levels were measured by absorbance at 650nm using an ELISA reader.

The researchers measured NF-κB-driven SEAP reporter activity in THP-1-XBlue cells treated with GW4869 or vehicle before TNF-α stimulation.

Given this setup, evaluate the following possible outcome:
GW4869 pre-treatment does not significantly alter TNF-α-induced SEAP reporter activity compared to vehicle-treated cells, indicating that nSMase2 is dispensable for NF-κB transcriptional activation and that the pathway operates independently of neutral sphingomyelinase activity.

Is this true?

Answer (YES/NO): NO